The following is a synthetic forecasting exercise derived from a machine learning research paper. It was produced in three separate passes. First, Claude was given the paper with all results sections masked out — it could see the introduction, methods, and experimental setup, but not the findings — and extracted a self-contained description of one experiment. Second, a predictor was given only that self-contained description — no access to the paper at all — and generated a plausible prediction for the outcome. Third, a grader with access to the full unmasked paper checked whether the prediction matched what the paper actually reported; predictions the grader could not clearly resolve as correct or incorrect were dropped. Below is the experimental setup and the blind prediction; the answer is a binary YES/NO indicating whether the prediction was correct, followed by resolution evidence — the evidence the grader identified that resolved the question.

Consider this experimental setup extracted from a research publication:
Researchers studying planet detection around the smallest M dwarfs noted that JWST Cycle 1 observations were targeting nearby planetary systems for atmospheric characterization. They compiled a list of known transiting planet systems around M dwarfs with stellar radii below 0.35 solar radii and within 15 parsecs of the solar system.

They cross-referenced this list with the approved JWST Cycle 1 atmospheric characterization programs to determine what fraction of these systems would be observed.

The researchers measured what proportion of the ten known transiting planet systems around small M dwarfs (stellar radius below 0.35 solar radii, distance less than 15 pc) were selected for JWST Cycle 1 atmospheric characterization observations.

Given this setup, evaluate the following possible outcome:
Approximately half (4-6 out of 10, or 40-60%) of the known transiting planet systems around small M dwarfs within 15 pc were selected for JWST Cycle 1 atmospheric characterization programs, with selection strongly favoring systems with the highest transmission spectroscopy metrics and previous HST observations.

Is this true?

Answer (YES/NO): NO